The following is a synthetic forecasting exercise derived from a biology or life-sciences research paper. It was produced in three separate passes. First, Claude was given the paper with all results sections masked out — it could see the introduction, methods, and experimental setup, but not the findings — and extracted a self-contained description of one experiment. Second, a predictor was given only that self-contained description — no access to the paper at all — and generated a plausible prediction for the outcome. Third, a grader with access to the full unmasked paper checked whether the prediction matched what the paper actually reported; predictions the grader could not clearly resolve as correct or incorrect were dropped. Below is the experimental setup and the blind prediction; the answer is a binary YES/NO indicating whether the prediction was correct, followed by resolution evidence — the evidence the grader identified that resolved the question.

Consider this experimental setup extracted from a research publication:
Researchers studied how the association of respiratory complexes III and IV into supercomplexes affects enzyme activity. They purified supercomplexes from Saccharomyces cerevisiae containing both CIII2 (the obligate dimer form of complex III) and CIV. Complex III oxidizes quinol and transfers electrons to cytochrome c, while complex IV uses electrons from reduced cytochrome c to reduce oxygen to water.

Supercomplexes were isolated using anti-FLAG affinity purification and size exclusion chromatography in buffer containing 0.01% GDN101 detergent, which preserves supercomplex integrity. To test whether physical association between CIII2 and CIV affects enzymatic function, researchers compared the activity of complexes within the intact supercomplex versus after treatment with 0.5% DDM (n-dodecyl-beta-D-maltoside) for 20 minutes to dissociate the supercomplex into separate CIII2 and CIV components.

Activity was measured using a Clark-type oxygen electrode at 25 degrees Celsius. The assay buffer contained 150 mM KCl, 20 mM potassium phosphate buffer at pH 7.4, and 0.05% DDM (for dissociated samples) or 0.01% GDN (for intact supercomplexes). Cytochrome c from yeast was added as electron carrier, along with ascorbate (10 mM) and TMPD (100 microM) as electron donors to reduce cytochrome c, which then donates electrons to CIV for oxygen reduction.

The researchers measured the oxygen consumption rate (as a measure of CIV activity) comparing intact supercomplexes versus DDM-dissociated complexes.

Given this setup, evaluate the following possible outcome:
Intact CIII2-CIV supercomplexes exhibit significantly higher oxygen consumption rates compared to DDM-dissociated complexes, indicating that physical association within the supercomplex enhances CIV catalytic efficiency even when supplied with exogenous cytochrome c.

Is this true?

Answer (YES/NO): NO